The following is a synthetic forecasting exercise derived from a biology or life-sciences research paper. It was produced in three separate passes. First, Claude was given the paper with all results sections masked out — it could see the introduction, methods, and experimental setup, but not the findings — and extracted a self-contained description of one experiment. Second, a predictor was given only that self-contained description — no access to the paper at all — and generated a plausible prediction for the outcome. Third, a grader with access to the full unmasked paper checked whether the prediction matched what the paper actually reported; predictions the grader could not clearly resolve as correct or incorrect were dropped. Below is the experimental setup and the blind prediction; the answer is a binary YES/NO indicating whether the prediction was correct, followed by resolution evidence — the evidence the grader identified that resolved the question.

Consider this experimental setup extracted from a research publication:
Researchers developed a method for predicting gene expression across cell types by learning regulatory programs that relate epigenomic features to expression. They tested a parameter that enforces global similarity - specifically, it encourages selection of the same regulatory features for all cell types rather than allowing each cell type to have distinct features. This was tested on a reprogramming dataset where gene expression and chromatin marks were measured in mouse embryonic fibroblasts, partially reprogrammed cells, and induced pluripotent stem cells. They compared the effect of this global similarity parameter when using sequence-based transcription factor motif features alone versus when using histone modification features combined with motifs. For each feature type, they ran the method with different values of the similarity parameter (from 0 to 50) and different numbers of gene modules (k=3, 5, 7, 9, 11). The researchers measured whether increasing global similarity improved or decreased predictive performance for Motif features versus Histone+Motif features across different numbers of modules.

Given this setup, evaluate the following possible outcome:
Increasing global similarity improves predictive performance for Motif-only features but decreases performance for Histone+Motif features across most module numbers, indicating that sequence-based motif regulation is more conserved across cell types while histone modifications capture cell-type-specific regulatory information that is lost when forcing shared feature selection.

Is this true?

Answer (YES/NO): NO